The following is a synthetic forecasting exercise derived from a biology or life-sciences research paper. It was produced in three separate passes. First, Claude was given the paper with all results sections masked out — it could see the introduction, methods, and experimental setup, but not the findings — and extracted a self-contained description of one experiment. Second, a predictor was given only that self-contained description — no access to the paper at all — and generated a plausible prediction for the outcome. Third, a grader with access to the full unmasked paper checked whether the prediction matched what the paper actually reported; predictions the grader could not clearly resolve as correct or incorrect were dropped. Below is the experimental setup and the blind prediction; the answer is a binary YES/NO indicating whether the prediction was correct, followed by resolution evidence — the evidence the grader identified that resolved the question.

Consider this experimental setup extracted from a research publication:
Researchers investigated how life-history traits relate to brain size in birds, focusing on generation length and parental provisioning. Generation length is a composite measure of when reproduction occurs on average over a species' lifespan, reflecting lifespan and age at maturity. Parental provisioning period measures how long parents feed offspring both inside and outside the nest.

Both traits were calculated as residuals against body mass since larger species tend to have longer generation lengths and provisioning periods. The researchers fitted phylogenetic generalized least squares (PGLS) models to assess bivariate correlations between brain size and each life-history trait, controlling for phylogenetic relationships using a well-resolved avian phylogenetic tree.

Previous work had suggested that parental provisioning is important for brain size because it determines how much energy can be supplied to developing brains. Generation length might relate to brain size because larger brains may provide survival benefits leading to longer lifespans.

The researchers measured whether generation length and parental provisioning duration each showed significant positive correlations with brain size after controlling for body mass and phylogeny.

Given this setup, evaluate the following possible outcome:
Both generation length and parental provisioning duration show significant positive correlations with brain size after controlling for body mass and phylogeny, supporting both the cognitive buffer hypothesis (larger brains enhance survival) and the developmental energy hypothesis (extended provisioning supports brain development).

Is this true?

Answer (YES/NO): YES